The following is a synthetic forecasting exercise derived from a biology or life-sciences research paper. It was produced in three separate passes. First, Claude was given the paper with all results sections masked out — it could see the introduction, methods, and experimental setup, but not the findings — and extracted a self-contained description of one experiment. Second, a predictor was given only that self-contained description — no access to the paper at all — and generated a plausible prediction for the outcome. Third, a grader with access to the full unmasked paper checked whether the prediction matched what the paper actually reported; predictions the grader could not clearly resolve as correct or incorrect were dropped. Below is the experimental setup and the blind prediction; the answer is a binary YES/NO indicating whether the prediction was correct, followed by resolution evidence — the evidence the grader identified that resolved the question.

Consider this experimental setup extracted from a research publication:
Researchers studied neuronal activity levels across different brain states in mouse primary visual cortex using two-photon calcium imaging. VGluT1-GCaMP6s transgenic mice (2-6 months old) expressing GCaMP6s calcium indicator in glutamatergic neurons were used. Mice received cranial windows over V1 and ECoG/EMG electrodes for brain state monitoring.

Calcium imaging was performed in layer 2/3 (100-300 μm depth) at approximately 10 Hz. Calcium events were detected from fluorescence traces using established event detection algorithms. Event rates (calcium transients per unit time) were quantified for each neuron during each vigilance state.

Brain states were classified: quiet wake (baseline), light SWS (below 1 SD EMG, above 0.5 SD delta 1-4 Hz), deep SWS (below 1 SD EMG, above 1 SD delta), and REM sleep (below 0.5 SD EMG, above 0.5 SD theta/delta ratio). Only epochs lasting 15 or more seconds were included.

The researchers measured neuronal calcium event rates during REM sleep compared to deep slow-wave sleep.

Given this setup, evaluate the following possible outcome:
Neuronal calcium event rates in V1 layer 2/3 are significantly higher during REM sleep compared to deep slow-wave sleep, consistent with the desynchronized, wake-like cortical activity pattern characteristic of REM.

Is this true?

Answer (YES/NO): NO